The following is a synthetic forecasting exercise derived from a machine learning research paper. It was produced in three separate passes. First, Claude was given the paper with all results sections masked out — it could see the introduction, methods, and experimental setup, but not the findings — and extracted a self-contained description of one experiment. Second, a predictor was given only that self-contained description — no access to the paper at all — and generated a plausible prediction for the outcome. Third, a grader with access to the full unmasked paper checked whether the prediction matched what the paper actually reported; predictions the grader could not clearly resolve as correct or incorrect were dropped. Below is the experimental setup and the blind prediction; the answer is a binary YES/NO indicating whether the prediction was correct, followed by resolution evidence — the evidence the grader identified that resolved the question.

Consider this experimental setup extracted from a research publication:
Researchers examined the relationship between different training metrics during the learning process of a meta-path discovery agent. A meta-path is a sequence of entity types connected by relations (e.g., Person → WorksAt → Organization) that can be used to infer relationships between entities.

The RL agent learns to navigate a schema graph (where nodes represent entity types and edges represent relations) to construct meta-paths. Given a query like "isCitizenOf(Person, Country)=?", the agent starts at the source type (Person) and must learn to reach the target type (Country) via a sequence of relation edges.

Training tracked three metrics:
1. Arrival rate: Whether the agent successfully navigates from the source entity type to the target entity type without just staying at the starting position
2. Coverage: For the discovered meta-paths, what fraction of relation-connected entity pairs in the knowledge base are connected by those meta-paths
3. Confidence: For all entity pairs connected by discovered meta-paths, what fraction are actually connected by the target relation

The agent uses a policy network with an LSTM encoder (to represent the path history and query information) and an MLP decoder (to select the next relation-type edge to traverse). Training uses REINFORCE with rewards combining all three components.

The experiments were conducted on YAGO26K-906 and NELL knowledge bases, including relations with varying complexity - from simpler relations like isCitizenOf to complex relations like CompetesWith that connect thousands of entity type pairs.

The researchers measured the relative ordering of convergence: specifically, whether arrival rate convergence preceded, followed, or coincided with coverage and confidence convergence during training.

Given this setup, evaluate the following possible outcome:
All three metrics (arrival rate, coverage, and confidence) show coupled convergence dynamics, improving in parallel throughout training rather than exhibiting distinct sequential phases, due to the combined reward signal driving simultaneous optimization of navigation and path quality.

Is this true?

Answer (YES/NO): NO